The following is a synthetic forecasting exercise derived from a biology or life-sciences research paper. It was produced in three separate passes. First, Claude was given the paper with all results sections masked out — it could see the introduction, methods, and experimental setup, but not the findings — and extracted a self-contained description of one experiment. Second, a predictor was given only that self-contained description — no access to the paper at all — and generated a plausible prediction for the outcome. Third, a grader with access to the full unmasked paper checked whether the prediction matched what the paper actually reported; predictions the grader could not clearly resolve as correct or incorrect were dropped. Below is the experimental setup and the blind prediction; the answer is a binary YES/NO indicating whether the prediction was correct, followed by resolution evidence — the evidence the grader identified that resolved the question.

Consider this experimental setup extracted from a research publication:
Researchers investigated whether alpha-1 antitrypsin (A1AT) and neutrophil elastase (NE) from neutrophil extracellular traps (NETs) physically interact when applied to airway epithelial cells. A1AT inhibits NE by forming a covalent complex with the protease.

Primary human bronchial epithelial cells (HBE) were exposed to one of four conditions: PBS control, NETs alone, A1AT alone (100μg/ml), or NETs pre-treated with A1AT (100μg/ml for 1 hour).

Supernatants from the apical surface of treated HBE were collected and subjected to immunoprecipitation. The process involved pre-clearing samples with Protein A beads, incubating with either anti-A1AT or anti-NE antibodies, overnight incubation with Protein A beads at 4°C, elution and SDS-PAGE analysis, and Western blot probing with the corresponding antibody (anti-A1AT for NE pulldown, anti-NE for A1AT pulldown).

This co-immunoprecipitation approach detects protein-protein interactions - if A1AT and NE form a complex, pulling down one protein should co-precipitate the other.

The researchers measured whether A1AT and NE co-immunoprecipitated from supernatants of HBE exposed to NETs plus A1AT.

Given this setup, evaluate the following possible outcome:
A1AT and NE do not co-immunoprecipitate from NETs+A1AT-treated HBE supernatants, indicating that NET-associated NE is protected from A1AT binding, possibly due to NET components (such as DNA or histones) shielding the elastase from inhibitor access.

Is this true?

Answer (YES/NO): NO